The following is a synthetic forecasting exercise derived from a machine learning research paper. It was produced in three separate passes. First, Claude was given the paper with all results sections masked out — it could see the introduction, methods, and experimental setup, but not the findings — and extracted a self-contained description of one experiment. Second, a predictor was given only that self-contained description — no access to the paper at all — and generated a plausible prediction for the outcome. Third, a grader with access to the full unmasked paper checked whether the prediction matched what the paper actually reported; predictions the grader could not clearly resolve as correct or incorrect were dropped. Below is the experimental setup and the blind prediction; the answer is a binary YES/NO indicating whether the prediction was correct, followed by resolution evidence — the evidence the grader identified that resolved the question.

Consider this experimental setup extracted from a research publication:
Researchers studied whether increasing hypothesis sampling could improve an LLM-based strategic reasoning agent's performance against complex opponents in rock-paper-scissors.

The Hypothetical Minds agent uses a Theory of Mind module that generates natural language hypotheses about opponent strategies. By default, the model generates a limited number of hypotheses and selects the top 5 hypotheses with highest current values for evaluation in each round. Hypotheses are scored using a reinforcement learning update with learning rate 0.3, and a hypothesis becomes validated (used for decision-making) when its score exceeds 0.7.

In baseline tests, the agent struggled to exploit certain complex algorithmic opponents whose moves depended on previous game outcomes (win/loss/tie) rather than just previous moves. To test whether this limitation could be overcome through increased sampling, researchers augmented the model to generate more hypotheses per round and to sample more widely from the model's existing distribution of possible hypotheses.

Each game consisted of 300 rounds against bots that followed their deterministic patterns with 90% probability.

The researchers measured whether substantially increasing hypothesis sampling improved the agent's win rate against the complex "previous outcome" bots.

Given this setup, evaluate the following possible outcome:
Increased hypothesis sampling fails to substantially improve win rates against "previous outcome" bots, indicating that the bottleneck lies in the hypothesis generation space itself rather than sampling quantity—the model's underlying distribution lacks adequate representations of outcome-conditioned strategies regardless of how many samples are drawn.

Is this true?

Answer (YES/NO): YES